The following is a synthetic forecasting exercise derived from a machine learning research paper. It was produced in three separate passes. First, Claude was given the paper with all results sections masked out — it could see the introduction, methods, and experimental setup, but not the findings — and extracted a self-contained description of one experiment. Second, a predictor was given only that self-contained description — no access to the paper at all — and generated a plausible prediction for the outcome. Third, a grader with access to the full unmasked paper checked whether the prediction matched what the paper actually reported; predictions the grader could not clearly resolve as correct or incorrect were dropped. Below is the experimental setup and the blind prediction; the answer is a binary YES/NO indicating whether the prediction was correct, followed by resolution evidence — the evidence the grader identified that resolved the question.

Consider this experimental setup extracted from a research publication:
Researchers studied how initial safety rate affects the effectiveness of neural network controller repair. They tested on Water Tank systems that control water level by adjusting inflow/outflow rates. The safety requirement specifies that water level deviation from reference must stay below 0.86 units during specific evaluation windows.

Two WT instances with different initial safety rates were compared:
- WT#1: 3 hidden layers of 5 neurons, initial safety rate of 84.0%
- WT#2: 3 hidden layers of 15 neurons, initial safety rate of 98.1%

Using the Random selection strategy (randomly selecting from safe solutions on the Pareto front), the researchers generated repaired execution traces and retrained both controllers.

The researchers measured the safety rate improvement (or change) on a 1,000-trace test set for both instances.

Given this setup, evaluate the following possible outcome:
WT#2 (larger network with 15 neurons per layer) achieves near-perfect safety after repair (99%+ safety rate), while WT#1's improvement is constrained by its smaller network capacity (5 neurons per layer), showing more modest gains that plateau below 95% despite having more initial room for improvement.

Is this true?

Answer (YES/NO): NO